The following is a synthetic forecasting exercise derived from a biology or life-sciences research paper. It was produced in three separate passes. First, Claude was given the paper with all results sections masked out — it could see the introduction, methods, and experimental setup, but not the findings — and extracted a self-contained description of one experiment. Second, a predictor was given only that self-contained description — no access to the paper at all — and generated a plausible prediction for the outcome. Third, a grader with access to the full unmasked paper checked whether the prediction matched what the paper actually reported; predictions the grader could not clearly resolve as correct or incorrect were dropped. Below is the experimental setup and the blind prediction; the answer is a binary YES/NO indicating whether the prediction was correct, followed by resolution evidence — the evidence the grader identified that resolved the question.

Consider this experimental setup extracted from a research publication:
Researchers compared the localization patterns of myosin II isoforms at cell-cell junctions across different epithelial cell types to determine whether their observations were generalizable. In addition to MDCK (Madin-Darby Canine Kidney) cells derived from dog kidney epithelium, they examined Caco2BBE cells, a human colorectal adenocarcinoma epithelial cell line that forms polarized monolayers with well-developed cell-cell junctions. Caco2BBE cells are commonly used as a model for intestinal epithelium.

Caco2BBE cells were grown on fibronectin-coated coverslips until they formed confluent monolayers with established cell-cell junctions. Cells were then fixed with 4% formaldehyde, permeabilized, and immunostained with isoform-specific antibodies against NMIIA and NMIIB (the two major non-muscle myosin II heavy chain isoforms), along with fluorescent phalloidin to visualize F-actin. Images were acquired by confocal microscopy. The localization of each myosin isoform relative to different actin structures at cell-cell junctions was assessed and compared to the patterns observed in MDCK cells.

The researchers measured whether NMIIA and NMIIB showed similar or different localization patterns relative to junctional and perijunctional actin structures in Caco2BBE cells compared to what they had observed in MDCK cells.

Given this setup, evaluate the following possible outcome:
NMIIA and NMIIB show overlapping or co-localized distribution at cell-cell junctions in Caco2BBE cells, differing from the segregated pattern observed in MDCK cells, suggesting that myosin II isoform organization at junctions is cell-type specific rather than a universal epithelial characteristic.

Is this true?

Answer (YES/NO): NO